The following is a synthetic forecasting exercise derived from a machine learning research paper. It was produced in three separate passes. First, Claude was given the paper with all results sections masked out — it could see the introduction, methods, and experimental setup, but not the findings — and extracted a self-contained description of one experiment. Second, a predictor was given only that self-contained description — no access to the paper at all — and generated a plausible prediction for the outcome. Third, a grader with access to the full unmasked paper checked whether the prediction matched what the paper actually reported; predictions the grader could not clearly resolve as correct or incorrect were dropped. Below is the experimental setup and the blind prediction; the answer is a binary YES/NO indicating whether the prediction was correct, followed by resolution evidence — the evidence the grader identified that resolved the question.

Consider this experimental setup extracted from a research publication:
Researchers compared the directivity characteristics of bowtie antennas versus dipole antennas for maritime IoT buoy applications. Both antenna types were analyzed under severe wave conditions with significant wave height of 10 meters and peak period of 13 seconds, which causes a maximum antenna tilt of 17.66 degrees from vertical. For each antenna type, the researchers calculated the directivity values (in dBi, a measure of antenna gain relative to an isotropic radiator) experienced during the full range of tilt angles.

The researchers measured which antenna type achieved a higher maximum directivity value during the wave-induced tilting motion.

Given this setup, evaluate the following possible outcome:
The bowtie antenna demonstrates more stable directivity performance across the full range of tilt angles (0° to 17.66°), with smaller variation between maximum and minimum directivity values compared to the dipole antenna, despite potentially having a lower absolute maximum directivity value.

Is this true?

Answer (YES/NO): YES